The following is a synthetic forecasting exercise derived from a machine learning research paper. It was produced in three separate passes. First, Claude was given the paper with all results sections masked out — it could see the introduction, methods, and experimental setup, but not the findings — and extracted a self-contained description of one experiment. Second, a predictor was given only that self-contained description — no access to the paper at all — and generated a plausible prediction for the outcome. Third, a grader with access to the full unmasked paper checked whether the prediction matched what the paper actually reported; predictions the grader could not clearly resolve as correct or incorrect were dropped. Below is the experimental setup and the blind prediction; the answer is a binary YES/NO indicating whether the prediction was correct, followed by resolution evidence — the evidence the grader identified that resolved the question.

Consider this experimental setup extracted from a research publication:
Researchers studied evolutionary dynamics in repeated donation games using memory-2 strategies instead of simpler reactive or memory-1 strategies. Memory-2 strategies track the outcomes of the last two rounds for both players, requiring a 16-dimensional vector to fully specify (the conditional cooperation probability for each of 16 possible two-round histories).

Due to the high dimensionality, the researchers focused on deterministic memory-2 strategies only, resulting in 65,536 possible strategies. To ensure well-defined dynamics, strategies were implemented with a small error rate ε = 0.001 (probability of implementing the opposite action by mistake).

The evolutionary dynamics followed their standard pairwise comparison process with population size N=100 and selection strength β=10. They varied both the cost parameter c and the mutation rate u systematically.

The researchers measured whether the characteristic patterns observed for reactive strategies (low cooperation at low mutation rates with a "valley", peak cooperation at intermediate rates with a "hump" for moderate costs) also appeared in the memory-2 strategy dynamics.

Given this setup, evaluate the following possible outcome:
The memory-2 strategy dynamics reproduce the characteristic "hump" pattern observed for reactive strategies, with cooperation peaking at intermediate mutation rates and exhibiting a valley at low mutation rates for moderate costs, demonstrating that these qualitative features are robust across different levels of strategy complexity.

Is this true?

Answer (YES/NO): YES